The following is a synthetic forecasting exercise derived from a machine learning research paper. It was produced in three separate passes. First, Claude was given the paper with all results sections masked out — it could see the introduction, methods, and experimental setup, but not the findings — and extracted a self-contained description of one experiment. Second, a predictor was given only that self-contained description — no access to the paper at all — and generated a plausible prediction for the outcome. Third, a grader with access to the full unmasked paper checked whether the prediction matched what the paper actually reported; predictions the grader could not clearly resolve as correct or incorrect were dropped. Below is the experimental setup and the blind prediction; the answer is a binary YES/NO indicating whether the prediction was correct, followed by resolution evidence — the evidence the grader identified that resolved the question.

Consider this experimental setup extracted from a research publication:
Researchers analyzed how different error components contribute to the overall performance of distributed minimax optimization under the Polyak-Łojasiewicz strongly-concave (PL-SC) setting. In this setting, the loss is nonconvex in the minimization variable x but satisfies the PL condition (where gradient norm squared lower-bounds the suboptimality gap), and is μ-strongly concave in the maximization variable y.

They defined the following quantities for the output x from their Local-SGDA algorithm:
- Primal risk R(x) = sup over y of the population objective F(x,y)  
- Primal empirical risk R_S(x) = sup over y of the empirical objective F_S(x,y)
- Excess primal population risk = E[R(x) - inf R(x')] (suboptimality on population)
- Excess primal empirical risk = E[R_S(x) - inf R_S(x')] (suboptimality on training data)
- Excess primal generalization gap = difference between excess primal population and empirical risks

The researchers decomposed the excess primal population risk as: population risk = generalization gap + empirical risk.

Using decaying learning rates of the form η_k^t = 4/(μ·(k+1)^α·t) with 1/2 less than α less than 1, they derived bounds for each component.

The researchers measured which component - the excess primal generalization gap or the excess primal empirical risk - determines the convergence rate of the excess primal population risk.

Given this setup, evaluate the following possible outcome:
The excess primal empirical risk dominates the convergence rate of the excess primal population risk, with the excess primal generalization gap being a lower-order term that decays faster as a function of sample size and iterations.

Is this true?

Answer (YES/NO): NO